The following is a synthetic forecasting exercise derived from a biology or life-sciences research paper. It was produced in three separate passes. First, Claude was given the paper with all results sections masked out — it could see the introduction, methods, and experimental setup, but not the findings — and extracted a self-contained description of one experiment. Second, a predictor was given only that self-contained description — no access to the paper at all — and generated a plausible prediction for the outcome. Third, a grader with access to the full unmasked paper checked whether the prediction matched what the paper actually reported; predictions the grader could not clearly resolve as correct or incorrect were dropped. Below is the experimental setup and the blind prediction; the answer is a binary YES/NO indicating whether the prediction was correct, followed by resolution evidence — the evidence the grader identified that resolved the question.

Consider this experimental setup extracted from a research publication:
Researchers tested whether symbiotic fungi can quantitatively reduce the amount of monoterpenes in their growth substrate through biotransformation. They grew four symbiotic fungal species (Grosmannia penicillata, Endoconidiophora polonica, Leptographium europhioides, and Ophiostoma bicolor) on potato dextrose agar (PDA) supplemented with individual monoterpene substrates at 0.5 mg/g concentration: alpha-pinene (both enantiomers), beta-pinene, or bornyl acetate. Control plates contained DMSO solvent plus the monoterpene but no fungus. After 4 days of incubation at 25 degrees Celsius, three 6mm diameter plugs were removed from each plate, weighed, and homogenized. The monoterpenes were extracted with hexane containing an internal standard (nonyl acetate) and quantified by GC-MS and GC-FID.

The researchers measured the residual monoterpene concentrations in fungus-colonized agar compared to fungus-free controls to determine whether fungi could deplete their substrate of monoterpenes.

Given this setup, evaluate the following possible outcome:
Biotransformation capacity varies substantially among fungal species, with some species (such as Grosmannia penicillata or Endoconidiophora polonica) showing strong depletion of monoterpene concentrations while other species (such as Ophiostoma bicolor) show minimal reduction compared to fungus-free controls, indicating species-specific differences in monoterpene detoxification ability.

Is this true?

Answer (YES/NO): NO